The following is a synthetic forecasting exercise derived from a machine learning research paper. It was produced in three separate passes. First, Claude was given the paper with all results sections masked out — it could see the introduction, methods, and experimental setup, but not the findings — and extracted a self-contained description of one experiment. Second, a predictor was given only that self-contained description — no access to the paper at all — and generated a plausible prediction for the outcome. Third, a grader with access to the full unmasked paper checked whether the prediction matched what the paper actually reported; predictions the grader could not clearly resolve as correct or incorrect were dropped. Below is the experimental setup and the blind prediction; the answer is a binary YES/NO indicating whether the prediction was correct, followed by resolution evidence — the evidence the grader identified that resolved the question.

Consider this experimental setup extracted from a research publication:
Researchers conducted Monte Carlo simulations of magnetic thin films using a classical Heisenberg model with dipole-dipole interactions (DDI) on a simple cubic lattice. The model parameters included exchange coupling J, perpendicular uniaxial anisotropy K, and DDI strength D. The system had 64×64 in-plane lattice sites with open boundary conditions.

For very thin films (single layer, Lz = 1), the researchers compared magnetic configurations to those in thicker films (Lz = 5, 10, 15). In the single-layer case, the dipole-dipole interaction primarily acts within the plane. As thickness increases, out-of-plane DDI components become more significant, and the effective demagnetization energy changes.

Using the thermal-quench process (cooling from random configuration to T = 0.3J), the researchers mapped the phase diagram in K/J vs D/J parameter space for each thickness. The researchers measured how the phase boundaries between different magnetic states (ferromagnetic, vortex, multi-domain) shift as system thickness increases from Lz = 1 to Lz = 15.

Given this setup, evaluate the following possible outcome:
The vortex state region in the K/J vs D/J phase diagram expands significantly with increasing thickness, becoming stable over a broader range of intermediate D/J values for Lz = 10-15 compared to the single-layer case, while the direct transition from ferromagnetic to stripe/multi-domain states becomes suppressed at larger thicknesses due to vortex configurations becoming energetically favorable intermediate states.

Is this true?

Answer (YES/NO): NO